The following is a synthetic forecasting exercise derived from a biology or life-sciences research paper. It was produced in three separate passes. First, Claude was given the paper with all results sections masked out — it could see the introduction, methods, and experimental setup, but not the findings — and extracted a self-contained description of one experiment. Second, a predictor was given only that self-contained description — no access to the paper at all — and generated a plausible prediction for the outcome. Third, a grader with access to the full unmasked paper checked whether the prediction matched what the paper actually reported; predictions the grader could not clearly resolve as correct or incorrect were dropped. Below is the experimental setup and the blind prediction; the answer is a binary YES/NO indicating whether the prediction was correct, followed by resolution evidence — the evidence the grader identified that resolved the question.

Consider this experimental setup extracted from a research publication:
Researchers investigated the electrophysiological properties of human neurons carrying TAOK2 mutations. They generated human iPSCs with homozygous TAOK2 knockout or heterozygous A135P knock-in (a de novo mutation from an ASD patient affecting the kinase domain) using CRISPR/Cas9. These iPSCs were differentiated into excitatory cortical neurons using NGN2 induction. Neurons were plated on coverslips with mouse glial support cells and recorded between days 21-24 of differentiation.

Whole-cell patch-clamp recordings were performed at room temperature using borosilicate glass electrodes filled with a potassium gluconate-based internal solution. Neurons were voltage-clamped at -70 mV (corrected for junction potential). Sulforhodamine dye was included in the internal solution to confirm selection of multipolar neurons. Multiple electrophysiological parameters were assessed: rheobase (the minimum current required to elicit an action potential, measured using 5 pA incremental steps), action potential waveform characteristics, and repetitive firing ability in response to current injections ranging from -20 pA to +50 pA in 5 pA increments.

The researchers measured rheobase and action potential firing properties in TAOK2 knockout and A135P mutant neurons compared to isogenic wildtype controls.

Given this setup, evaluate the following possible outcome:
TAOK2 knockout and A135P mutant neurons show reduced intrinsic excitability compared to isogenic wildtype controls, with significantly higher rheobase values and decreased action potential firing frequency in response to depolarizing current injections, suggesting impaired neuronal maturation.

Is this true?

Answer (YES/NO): NO